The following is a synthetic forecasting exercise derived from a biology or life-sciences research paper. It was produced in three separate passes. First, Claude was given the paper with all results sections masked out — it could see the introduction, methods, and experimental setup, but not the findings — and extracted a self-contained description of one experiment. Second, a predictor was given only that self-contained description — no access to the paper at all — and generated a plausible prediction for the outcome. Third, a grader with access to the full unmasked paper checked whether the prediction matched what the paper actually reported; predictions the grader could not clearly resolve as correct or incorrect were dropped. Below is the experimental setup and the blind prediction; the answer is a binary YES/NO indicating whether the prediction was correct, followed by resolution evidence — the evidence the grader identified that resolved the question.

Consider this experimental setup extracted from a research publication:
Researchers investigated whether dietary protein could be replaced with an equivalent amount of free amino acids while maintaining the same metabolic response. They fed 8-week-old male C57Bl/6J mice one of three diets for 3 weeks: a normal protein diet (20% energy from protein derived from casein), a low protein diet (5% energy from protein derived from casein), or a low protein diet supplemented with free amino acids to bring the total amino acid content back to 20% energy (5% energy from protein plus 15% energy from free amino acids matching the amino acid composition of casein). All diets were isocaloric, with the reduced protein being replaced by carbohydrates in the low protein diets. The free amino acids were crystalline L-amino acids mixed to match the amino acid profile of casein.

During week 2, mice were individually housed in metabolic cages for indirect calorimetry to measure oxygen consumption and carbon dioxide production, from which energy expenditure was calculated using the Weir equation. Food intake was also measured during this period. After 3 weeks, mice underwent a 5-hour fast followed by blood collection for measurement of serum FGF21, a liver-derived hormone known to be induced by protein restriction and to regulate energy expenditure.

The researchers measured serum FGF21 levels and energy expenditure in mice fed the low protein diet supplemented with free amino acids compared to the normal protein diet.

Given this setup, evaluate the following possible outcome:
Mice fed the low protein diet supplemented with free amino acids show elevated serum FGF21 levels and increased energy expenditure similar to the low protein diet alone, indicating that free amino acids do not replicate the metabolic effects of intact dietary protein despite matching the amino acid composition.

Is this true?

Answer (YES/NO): NO